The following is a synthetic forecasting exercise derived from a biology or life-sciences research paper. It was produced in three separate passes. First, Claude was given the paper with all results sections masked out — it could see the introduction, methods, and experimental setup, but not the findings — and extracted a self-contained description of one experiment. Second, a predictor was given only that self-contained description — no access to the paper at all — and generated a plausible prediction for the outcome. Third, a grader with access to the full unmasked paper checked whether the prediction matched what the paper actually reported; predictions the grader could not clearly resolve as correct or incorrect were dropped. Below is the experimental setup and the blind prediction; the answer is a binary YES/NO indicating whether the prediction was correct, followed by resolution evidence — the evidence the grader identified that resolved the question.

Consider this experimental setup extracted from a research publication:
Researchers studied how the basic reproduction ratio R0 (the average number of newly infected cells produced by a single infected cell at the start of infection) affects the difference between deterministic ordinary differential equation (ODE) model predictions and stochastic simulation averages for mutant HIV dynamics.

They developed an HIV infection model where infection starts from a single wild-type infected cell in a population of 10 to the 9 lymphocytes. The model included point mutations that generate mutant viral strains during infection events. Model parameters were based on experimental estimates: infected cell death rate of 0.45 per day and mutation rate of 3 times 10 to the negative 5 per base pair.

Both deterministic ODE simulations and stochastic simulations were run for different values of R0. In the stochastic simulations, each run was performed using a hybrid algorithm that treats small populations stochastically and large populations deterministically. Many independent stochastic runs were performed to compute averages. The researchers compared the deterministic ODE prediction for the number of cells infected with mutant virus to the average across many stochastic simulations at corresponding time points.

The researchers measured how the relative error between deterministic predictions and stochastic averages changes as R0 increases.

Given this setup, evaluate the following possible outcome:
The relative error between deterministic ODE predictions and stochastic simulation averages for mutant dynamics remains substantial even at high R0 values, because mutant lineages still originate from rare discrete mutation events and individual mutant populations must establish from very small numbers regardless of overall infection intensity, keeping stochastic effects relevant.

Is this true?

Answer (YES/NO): NO